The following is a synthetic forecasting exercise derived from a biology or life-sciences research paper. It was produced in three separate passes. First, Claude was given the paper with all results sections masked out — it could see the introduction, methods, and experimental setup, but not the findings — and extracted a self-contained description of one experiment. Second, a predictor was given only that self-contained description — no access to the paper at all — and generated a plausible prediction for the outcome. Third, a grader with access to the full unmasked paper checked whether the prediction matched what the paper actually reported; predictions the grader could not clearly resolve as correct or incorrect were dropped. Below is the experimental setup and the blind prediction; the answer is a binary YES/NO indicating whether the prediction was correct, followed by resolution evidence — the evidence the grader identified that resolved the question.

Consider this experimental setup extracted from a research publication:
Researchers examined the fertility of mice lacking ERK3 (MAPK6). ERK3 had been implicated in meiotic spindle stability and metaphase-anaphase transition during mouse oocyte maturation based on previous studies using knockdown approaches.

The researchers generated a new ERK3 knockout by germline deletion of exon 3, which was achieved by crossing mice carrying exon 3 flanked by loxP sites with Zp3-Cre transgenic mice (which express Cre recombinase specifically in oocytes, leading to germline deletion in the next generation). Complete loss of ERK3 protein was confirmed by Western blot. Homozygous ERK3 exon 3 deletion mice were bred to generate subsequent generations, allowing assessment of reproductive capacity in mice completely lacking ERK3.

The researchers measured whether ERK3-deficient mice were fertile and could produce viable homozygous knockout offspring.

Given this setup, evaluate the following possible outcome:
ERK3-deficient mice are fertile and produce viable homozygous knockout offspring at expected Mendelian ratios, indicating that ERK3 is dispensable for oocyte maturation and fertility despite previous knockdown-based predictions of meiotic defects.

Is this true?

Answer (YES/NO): YES